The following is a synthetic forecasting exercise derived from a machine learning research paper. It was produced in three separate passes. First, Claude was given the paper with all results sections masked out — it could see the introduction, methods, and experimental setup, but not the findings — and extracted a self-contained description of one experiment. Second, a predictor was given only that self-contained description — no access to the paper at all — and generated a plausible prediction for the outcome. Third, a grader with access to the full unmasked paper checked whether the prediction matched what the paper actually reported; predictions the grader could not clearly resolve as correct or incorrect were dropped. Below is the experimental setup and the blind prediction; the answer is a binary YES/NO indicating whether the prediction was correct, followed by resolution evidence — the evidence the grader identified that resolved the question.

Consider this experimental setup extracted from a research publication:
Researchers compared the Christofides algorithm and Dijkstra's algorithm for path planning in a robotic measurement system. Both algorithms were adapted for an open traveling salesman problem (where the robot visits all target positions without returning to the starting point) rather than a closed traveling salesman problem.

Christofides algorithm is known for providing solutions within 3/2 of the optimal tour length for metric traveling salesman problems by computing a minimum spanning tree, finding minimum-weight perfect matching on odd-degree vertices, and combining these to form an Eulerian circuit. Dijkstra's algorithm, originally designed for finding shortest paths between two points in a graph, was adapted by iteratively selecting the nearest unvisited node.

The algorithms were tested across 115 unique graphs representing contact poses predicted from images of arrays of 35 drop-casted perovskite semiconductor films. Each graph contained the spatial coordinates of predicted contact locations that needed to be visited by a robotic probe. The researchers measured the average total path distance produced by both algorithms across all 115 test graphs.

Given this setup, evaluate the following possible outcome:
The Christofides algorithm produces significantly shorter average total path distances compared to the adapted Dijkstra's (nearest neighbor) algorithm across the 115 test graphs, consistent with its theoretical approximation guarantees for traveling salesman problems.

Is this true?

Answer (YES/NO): NO